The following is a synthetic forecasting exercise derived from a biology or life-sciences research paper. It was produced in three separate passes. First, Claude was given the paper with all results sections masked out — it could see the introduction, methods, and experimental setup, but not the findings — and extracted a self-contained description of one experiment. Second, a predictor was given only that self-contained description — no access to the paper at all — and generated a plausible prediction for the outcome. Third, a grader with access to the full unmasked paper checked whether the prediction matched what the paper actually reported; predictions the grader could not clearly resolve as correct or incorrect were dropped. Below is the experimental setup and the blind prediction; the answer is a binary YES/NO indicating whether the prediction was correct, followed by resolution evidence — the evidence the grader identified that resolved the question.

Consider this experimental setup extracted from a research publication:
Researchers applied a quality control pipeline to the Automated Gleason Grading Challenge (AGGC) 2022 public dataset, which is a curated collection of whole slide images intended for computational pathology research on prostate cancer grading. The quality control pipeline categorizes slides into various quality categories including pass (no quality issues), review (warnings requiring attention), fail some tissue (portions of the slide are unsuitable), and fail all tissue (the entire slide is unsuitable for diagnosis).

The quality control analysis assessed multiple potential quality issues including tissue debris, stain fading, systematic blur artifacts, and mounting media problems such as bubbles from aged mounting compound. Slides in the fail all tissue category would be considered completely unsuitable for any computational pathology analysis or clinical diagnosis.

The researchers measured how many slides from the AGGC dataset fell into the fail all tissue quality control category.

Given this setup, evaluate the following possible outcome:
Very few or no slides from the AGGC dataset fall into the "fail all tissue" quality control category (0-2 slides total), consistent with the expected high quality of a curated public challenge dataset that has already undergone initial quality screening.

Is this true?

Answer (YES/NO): YES